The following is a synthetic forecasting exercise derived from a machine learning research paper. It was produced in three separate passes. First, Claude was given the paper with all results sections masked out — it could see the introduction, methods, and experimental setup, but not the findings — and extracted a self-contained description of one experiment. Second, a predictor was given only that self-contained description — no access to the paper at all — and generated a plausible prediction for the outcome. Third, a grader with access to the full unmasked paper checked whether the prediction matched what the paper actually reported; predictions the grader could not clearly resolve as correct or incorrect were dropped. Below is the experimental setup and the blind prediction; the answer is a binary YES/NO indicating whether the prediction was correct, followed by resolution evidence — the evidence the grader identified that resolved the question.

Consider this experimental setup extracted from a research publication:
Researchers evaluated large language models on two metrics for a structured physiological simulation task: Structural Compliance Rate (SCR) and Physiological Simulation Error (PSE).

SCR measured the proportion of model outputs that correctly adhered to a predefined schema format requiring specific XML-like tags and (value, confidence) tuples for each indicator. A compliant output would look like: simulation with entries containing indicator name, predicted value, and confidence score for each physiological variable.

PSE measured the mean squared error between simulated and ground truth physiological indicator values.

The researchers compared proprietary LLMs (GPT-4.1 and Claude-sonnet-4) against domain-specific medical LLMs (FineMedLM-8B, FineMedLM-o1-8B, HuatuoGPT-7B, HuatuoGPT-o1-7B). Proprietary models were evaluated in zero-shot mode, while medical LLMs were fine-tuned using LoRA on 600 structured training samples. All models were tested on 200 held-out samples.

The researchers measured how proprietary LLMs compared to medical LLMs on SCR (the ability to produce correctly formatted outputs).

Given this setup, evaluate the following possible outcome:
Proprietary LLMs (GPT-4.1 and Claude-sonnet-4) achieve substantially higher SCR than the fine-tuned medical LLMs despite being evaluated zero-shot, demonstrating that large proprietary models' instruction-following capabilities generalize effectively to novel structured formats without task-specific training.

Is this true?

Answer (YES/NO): YES